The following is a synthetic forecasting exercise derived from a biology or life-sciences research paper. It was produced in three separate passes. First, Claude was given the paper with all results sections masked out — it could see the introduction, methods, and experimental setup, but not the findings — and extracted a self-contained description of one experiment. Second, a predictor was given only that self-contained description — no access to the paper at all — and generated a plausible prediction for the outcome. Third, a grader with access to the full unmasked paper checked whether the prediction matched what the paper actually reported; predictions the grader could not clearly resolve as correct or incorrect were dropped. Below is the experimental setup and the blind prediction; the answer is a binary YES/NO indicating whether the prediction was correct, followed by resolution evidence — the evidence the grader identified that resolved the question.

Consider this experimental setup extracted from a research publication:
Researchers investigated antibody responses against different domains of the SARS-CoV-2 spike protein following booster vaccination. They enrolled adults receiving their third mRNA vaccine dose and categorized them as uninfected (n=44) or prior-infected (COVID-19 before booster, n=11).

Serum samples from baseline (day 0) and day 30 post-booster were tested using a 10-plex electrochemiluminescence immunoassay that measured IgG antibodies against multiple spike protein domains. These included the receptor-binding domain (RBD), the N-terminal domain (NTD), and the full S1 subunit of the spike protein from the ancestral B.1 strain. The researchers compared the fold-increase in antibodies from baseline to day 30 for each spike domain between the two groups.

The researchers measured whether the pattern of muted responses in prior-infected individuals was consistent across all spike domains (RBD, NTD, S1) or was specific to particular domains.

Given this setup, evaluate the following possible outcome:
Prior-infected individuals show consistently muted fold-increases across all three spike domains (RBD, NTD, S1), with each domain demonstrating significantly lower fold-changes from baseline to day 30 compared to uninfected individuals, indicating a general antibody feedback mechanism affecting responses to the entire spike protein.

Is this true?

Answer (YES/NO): YES